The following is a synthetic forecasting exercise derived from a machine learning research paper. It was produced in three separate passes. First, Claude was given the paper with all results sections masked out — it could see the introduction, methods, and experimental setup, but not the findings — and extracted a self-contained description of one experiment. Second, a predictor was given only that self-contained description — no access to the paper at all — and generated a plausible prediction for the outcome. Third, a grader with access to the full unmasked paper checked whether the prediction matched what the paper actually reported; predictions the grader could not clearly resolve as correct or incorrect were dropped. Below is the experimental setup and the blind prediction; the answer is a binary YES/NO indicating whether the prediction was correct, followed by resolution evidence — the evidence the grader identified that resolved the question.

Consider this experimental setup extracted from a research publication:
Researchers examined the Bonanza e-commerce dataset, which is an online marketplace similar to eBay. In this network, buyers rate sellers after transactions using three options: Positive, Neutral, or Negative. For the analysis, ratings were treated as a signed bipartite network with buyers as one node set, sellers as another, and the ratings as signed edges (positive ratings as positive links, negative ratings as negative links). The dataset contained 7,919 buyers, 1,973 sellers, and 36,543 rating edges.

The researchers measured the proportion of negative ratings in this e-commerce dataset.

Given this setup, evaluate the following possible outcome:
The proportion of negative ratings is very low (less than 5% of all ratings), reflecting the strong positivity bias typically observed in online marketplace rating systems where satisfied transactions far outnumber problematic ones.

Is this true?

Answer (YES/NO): YES